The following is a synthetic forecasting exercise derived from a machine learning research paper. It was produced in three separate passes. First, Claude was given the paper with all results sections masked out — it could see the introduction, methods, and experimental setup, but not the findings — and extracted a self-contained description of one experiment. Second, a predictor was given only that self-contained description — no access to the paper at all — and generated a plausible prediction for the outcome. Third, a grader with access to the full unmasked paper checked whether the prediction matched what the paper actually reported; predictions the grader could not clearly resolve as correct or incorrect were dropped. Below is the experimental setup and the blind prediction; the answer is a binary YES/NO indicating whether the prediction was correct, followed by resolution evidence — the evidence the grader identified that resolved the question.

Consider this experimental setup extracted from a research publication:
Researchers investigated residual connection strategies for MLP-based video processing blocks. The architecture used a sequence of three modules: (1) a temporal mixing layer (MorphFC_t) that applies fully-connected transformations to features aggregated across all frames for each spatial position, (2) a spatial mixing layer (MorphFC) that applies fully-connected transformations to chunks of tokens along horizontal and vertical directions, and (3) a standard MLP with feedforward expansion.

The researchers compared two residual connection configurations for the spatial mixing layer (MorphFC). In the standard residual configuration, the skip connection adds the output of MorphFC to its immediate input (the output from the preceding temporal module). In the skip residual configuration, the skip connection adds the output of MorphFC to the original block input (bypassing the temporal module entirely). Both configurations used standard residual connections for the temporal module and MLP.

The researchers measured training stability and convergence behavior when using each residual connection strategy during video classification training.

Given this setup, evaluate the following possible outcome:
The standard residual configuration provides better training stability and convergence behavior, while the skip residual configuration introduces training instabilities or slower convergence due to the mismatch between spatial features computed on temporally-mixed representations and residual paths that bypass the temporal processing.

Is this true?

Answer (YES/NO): NO